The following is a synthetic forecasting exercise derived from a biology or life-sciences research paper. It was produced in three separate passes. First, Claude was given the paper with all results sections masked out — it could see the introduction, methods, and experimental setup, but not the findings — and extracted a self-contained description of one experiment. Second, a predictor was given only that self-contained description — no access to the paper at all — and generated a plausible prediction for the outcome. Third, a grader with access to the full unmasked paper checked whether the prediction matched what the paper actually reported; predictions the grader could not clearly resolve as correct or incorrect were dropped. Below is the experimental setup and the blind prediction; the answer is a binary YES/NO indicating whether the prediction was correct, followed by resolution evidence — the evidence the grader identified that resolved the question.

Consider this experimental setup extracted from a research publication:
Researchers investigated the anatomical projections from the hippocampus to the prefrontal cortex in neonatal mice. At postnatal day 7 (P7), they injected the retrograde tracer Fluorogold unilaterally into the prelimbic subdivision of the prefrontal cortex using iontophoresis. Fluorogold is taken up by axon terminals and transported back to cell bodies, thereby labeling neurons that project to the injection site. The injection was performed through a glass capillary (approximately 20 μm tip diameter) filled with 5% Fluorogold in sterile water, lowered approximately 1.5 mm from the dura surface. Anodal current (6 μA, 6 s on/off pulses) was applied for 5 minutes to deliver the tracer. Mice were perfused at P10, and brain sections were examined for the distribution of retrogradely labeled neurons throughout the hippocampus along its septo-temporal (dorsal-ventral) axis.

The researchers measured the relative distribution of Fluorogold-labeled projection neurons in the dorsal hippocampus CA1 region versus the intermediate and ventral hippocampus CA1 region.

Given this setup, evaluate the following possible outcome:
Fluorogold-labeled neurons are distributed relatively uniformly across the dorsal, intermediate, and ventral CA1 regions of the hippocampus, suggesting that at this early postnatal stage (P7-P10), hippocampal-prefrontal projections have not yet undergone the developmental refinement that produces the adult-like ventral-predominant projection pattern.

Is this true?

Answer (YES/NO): NO